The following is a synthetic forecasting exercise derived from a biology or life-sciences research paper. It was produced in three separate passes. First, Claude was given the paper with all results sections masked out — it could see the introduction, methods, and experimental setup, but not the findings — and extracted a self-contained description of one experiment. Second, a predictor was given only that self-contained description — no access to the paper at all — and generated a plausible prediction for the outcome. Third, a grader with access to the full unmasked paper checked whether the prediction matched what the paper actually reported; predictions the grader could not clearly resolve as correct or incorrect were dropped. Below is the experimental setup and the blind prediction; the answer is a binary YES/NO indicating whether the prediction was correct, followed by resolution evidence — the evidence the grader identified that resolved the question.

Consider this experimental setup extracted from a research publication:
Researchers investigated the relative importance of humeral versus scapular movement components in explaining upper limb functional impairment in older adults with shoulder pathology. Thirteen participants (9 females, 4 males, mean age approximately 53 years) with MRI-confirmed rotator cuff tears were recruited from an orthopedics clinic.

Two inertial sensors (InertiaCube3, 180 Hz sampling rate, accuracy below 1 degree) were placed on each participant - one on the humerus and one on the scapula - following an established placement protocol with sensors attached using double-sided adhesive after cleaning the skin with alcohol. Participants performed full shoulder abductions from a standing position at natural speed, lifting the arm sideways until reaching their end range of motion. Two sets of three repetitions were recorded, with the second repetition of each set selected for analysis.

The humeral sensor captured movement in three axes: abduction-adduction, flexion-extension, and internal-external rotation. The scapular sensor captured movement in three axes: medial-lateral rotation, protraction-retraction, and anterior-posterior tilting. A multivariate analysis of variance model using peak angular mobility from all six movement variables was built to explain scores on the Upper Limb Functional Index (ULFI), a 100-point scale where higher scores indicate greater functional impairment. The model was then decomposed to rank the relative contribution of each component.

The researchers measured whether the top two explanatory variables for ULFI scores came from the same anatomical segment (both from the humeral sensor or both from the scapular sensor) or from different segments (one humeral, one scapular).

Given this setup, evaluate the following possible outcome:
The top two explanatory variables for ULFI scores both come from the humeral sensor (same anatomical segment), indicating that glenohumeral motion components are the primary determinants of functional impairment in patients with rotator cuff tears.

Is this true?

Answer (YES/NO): NO